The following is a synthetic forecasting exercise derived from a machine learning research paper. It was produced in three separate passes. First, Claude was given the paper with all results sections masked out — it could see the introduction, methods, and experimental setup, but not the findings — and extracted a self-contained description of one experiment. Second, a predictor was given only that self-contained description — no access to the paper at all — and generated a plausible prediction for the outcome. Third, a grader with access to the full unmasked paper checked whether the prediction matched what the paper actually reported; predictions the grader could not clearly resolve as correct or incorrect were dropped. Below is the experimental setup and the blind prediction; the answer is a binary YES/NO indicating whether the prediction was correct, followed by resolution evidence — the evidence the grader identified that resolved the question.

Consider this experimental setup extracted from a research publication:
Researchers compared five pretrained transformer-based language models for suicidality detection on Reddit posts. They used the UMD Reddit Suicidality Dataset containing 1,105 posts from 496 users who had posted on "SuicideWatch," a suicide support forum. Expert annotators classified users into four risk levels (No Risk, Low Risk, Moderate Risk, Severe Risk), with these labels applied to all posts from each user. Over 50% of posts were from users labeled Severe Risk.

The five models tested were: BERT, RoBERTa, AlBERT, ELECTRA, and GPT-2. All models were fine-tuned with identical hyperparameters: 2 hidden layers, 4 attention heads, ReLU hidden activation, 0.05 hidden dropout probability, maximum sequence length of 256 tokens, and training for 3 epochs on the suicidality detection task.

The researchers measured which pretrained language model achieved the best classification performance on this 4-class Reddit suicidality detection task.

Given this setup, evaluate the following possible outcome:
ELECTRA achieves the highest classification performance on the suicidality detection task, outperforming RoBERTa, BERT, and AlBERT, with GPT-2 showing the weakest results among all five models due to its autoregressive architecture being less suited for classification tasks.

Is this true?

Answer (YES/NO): NO